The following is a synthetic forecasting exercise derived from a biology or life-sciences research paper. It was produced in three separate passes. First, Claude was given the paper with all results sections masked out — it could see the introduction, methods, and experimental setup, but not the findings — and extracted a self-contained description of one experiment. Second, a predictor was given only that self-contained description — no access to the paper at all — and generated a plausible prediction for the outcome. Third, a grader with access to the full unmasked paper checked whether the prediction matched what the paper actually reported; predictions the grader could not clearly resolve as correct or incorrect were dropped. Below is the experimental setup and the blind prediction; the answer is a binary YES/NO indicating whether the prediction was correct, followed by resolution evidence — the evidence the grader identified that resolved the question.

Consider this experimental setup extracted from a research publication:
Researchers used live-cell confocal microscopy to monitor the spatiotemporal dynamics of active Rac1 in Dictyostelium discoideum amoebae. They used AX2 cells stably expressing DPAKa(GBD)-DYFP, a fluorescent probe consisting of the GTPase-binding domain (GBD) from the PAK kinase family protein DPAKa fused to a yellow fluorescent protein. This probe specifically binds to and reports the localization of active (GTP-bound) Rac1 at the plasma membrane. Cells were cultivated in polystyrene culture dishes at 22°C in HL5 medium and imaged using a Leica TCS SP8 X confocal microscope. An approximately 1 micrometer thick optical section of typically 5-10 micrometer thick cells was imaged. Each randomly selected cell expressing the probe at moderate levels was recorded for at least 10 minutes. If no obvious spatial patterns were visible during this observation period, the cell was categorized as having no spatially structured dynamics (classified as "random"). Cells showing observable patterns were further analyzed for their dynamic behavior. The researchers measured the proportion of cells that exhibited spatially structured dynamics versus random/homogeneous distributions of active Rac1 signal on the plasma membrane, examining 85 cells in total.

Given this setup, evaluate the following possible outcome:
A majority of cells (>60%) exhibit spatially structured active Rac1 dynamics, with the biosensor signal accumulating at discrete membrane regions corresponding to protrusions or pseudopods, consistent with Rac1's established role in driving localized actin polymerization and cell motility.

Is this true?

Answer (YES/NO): NO